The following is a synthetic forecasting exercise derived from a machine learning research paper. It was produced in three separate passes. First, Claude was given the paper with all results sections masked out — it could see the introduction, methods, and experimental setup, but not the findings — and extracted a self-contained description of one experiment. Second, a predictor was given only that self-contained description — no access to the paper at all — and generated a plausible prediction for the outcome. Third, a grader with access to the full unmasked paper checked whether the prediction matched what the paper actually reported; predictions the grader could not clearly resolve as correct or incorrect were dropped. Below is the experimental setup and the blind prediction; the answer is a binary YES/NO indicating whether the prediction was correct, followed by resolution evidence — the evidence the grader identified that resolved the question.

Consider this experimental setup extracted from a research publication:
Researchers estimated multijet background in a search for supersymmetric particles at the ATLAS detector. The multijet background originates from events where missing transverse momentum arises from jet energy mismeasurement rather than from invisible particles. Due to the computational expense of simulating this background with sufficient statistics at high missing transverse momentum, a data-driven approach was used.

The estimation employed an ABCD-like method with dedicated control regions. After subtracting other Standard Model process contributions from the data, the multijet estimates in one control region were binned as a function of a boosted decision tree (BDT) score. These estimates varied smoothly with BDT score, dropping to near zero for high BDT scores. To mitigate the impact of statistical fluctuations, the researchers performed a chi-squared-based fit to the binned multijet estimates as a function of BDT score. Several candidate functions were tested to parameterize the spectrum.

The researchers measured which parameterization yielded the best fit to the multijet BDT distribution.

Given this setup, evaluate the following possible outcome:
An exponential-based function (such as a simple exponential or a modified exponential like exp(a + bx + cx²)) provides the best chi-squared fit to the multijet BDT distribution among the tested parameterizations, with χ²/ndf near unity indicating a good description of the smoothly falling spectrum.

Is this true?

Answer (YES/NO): NO